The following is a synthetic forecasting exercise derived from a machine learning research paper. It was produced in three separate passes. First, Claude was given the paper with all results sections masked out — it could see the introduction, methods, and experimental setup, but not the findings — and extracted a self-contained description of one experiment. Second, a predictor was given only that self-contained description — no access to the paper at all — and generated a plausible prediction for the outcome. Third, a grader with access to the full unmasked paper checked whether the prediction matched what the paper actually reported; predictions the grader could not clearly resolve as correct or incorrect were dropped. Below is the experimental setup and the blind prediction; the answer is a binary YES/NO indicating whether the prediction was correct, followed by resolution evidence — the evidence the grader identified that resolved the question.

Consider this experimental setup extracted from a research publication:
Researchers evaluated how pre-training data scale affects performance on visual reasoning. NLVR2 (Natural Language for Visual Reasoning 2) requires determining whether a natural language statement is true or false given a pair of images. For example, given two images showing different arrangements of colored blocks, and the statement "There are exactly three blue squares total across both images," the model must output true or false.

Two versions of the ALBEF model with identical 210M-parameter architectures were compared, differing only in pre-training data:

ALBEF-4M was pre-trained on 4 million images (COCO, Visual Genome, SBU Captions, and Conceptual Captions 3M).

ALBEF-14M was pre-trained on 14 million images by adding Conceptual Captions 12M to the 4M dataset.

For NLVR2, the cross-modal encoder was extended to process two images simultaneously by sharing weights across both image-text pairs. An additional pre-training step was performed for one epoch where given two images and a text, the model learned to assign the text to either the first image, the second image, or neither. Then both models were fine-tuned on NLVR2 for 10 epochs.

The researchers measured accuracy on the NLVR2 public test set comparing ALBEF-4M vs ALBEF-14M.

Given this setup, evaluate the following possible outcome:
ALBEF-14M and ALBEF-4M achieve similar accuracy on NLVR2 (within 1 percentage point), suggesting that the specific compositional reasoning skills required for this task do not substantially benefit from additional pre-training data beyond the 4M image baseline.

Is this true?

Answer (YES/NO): NO